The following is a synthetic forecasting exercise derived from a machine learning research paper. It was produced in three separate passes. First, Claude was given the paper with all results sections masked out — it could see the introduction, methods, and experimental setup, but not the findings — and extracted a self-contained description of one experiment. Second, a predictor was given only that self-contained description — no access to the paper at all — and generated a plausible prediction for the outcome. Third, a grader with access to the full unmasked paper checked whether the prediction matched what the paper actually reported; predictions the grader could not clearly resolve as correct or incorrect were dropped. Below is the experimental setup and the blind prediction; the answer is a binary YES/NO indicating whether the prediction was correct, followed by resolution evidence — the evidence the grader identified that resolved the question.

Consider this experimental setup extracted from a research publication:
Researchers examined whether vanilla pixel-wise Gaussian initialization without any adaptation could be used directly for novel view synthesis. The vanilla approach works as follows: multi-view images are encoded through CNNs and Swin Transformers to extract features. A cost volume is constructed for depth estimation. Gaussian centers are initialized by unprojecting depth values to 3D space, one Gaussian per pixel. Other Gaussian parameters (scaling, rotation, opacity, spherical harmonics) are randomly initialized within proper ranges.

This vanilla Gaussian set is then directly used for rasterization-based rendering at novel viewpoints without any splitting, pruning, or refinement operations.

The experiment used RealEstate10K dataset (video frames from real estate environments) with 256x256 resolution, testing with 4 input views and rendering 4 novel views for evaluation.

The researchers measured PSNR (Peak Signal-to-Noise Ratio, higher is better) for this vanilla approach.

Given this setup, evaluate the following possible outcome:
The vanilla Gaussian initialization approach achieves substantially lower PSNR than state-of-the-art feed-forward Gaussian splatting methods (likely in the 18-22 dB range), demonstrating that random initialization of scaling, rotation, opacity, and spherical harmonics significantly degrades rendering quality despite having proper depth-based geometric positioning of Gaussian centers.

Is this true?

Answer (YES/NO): YES